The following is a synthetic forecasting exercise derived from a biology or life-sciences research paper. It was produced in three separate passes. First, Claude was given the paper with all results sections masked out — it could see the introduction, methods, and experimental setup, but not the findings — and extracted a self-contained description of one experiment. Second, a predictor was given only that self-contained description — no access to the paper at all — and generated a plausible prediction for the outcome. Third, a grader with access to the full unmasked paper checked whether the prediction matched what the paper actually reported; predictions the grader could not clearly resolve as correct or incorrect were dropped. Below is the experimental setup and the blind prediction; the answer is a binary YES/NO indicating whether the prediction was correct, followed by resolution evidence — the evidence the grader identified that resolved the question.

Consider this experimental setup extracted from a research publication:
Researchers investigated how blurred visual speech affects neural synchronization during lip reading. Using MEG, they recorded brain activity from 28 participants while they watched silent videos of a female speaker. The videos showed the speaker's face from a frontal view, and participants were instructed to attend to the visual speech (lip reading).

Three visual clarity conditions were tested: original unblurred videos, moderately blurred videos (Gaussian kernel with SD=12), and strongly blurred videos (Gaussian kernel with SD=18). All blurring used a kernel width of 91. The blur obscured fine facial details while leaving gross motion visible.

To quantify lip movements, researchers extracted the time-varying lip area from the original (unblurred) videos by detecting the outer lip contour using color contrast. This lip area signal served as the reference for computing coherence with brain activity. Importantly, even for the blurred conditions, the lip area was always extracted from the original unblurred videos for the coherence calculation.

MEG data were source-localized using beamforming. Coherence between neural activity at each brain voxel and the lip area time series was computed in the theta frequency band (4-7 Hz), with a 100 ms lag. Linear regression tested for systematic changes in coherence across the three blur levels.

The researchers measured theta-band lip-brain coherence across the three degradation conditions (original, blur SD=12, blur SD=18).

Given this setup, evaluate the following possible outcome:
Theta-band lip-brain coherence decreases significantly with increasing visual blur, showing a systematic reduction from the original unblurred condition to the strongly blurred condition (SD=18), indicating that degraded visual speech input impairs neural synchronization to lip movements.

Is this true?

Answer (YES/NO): YES